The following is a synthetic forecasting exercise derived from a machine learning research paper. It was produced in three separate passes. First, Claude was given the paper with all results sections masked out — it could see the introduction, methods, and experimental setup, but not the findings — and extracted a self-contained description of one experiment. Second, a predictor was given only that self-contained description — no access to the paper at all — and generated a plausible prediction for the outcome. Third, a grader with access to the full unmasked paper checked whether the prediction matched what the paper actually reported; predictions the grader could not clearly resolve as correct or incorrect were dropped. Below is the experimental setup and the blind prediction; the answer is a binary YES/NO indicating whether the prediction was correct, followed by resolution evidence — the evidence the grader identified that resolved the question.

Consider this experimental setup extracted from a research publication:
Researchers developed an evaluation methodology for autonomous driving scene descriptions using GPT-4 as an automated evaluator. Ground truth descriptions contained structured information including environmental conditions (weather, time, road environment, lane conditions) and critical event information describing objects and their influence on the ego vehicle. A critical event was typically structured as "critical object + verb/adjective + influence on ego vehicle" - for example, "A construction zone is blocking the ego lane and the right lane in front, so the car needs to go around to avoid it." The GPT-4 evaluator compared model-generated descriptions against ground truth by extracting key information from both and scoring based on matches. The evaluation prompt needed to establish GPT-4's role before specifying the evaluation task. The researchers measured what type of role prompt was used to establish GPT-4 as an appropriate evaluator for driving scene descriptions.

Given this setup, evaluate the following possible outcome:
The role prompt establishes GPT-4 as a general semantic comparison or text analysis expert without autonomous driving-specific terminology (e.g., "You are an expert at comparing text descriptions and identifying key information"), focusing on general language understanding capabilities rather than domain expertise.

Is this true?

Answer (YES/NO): NO